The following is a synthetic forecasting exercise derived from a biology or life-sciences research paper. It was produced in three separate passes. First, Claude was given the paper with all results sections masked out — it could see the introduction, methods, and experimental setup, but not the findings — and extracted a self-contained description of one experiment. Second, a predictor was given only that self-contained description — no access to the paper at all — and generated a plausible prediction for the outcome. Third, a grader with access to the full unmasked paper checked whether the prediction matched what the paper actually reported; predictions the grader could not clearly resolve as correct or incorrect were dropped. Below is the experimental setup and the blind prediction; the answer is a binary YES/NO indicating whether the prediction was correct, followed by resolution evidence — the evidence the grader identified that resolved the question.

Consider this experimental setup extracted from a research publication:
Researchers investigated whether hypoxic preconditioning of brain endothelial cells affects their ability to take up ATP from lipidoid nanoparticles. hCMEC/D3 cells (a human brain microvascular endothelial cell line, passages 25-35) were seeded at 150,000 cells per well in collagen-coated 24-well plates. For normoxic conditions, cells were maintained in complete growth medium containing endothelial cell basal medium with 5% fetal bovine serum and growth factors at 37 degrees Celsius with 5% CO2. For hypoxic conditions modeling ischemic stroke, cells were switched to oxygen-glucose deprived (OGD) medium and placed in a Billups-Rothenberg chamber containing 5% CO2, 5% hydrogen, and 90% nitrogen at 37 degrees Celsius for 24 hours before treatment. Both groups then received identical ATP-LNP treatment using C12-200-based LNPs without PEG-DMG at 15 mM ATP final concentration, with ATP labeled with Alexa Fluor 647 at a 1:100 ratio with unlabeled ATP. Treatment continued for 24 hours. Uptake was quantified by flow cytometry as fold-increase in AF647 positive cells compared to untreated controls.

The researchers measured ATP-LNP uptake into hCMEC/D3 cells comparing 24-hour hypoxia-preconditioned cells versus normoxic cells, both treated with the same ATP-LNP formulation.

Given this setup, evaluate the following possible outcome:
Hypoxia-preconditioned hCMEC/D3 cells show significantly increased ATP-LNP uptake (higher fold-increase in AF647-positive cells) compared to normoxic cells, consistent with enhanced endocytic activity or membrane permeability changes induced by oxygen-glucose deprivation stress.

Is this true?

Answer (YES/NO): NO